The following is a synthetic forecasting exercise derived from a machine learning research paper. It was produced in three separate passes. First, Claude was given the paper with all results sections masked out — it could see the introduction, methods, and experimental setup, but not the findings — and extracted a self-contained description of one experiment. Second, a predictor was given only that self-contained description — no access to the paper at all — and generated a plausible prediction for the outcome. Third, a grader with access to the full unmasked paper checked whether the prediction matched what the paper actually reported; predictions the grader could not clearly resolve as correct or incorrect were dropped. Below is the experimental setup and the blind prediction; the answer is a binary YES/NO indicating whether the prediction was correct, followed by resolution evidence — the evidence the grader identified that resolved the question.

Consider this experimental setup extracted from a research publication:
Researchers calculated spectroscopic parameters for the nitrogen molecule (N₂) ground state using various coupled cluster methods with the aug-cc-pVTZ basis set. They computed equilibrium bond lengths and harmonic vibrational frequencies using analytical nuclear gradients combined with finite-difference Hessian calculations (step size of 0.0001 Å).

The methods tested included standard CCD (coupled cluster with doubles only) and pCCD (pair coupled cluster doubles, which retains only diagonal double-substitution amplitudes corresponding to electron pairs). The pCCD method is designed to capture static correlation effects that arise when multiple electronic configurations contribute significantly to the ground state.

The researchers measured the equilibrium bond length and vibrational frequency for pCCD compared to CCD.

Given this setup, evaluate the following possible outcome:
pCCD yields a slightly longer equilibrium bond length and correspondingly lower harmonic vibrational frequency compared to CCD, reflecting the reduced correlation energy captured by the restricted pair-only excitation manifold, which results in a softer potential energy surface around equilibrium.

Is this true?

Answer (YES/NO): NO